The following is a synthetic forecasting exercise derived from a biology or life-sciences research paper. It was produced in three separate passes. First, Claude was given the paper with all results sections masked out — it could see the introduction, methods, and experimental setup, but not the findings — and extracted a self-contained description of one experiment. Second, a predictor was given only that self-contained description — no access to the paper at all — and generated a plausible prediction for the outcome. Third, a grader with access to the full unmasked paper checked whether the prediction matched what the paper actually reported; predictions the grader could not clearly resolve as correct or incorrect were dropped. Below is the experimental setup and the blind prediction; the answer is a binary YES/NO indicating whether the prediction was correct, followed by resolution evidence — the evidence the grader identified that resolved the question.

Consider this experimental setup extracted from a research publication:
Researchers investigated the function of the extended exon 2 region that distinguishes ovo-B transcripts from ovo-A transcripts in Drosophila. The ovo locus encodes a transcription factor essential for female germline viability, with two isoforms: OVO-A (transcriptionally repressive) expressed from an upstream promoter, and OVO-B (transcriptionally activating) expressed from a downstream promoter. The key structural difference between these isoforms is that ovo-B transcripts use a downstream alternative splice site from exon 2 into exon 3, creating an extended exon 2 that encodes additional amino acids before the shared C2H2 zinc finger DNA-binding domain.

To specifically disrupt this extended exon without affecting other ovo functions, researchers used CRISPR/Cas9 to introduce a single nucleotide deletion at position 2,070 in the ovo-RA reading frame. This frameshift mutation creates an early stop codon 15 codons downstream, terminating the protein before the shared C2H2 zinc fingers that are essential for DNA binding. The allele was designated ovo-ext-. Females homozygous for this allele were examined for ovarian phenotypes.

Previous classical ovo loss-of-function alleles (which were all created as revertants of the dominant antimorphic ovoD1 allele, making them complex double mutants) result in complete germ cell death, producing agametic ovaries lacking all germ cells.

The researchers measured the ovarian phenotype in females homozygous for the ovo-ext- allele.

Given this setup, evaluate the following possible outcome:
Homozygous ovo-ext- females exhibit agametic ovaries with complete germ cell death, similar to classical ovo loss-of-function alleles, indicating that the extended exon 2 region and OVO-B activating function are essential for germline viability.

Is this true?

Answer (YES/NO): NO